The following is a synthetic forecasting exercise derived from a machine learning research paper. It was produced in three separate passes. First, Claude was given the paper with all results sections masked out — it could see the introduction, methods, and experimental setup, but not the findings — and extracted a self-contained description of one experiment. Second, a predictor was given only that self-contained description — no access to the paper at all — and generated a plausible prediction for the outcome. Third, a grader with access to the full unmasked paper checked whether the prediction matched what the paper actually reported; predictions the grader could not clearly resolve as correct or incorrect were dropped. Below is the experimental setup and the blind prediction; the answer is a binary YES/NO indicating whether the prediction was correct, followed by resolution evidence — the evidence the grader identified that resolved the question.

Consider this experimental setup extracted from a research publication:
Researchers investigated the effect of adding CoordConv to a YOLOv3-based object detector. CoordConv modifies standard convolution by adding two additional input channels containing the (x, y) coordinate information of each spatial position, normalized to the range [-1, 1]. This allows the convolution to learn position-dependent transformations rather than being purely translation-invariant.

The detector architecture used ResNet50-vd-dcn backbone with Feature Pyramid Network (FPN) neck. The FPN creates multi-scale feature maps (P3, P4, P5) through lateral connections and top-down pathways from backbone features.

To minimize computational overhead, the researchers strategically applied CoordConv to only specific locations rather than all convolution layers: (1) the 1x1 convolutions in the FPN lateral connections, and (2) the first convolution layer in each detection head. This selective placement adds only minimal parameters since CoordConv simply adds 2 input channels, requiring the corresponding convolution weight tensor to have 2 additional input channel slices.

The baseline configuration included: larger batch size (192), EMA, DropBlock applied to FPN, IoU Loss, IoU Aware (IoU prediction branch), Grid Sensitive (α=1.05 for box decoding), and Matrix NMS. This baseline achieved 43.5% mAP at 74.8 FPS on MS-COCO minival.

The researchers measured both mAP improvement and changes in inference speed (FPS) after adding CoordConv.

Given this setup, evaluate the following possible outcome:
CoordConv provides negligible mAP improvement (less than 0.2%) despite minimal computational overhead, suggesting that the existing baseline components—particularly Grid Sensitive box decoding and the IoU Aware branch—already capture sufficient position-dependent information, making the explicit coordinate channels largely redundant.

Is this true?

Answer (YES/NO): NO